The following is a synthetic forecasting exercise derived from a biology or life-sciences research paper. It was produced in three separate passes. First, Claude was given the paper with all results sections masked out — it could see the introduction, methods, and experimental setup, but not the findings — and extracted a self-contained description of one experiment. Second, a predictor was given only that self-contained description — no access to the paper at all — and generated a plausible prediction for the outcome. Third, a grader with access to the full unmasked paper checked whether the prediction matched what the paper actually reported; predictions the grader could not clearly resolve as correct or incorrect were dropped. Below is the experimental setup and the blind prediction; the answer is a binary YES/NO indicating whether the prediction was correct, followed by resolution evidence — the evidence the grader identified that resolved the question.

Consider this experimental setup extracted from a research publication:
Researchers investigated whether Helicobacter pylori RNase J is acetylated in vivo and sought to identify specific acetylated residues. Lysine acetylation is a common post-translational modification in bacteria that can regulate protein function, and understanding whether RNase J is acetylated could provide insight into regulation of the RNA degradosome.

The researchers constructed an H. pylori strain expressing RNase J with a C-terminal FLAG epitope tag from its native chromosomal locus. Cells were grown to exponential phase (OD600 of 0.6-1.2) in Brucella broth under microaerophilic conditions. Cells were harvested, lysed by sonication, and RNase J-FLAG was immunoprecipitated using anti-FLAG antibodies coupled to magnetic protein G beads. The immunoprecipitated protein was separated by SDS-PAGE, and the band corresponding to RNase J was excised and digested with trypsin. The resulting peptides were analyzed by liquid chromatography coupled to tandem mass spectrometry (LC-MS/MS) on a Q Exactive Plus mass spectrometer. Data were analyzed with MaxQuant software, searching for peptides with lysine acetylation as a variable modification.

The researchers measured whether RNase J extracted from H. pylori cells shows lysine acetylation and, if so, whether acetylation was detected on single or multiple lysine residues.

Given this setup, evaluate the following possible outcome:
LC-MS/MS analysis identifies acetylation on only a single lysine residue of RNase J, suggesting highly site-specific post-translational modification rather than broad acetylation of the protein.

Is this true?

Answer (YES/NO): NO